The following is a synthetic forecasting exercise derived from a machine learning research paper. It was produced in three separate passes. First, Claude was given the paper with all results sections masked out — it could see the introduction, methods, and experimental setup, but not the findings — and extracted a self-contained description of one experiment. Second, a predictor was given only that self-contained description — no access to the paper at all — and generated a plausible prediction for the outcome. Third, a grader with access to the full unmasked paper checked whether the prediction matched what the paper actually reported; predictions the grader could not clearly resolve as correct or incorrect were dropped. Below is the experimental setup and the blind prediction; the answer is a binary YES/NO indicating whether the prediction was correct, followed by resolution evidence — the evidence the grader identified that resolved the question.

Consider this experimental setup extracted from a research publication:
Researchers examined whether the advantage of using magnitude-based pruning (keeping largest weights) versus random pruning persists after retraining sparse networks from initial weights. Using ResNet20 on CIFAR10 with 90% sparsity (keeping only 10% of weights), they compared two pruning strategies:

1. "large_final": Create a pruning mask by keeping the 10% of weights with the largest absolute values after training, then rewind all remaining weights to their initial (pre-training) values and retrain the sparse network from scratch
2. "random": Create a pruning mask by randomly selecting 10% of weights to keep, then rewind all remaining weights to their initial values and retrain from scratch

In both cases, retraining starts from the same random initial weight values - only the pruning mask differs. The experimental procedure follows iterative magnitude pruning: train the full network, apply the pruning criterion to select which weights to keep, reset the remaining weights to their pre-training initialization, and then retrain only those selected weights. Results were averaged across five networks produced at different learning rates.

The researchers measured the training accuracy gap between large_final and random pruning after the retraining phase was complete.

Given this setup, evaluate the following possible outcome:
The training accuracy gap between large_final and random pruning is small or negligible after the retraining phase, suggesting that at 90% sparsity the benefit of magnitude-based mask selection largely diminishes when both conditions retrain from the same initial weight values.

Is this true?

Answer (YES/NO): NO